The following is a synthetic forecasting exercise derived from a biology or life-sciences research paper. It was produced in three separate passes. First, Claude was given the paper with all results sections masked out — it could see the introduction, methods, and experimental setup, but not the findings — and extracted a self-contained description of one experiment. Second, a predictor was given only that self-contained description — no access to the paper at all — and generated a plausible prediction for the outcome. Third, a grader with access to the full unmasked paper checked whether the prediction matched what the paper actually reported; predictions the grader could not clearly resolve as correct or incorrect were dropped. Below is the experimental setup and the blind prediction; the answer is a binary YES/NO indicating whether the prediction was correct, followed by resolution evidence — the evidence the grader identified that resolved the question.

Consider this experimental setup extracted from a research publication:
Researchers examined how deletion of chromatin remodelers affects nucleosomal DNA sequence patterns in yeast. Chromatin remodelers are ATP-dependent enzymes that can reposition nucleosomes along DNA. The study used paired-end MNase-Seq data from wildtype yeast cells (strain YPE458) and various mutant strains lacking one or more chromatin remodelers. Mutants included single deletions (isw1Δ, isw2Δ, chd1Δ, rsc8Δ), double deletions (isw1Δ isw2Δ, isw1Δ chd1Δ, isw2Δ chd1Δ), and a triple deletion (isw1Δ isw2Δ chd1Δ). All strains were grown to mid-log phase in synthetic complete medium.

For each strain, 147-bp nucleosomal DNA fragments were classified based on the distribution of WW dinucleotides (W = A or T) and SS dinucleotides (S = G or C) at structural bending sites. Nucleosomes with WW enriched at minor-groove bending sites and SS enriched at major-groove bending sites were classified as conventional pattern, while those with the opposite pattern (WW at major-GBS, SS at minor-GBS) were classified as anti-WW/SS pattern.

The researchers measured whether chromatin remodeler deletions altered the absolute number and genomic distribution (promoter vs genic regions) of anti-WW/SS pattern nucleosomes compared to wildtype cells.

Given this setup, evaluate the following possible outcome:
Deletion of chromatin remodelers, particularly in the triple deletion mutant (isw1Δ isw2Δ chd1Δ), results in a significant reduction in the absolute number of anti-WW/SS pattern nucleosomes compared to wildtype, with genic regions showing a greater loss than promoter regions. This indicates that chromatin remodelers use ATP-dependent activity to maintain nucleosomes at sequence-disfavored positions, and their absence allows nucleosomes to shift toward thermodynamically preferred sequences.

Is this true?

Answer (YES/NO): NO